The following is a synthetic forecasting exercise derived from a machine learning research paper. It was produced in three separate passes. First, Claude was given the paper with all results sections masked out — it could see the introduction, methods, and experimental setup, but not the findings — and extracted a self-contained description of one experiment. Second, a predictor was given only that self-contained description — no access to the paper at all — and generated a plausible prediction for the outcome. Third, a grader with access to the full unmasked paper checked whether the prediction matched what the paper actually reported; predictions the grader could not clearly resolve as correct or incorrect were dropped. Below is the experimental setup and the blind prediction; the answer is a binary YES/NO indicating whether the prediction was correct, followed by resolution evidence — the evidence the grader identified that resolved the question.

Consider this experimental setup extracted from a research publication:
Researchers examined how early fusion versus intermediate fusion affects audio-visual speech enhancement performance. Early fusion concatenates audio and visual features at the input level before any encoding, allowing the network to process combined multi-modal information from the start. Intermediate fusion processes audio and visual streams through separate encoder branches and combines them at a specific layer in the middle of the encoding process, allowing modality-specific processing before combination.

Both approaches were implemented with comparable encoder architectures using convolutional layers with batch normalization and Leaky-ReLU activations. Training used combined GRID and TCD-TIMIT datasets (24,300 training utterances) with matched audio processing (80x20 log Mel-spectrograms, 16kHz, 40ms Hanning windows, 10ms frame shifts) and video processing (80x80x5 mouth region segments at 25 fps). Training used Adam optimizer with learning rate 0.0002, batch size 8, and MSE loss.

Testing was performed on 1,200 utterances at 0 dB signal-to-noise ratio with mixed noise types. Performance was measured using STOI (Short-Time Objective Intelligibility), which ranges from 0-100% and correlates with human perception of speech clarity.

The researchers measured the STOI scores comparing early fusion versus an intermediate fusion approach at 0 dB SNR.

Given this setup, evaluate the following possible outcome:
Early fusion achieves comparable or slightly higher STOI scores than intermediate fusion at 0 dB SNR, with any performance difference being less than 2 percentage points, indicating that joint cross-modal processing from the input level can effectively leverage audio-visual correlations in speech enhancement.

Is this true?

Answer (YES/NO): NO